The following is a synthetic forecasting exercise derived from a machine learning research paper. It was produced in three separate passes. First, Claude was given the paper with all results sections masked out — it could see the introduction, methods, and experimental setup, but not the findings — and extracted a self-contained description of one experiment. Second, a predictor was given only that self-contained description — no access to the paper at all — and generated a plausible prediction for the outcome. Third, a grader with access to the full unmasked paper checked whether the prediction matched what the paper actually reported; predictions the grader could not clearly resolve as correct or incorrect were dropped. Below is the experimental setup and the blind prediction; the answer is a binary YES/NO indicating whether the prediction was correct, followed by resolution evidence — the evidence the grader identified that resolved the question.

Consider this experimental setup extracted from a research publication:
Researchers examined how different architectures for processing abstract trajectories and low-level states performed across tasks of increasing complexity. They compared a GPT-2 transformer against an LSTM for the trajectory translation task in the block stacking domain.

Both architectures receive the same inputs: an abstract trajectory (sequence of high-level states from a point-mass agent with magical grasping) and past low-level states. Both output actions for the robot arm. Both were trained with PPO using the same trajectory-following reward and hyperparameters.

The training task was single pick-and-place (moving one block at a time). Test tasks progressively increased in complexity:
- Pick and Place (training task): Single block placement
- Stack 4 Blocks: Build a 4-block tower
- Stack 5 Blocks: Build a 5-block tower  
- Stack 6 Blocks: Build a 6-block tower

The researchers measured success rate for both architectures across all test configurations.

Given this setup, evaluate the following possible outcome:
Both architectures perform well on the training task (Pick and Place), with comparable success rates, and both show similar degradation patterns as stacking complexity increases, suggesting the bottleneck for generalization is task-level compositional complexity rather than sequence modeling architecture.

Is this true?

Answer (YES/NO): NO